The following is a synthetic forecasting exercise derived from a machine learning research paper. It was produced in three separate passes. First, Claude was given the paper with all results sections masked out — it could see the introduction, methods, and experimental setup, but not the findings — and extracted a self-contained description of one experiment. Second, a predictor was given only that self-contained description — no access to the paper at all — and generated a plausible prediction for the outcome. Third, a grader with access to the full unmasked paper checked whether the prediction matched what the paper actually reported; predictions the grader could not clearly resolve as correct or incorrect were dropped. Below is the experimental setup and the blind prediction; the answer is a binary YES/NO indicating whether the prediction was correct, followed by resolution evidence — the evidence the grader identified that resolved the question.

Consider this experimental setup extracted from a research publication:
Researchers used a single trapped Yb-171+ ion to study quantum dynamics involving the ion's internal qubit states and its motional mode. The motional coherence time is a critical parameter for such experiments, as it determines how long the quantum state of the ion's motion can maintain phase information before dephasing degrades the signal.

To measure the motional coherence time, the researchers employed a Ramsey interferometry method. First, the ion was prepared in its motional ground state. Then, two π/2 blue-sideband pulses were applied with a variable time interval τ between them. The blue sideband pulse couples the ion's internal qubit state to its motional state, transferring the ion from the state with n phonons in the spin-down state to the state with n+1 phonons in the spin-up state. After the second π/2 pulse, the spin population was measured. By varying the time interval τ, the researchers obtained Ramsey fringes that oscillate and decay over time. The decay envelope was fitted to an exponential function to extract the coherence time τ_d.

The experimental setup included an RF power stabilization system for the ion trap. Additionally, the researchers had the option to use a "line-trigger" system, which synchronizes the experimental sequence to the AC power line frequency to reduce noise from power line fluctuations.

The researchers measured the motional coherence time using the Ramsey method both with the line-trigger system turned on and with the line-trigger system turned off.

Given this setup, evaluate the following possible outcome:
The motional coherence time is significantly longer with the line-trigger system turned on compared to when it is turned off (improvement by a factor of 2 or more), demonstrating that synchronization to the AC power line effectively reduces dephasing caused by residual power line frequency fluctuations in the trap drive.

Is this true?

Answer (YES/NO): YES